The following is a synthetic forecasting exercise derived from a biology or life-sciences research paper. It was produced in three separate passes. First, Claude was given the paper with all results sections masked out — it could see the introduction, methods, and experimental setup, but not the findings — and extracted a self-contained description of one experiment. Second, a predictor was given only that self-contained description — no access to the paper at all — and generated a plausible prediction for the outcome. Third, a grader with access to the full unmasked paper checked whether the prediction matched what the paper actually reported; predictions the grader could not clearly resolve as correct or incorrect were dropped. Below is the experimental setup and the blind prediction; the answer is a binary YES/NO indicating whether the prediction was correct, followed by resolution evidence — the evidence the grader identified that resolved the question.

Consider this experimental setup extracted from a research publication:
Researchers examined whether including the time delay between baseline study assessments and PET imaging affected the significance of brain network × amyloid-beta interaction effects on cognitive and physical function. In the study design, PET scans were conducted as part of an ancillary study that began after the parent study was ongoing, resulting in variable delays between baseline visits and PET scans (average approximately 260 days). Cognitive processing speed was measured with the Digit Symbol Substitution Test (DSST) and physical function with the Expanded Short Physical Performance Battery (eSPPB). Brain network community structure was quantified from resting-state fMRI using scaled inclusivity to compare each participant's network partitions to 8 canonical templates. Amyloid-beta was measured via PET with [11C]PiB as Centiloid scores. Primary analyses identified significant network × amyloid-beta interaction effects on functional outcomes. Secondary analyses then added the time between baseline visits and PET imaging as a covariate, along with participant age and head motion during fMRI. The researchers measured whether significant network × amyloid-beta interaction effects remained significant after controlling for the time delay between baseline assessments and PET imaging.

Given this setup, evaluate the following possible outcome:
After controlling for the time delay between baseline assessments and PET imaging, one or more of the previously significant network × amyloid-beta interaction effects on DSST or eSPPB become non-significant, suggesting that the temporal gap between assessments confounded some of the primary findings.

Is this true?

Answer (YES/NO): NO